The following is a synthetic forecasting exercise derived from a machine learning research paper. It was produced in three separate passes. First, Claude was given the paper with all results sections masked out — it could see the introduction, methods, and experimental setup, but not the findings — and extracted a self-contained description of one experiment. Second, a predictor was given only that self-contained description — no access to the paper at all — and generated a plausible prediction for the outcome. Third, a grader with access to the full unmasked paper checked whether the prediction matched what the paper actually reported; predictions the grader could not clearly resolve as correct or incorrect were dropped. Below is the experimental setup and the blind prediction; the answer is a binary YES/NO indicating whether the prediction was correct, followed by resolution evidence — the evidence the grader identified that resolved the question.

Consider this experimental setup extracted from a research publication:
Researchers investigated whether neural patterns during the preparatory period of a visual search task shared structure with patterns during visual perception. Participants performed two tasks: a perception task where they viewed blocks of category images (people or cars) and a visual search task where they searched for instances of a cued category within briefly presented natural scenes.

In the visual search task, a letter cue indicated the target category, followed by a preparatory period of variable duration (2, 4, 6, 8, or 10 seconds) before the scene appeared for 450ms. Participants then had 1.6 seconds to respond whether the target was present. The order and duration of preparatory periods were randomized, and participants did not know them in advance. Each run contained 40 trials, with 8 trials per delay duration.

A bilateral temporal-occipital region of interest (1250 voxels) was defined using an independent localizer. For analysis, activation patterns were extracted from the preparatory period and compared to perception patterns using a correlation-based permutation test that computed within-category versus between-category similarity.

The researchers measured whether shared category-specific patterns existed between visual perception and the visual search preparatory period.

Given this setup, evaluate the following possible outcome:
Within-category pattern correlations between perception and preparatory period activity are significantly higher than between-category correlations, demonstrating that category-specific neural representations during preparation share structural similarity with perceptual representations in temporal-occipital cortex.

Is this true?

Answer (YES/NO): NO